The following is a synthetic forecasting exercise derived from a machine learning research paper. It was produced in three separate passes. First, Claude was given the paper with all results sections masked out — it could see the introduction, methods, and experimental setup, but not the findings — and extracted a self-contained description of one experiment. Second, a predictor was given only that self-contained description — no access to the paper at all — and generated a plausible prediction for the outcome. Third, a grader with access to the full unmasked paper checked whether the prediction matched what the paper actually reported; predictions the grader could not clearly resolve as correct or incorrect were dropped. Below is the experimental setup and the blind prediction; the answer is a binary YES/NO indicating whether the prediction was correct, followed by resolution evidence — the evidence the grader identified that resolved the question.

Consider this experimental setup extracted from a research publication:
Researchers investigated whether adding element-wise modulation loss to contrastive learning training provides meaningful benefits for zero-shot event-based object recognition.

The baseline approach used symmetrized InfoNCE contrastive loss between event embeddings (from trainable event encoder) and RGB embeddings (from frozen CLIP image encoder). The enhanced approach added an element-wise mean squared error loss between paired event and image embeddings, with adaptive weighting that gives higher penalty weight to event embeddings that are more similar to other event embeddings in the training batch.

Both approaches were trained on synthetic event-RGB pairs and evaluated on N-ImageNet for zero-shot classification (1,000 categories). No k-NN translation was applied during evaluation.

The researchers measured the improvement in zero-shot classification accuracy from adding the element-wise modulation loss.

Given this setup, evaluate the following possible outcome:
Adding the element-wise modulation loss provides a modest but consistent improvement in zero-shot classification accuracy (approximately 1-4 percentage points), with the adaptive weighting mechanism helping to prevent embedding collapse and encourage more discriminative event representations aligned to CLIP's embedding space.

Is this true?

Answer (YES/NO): NO